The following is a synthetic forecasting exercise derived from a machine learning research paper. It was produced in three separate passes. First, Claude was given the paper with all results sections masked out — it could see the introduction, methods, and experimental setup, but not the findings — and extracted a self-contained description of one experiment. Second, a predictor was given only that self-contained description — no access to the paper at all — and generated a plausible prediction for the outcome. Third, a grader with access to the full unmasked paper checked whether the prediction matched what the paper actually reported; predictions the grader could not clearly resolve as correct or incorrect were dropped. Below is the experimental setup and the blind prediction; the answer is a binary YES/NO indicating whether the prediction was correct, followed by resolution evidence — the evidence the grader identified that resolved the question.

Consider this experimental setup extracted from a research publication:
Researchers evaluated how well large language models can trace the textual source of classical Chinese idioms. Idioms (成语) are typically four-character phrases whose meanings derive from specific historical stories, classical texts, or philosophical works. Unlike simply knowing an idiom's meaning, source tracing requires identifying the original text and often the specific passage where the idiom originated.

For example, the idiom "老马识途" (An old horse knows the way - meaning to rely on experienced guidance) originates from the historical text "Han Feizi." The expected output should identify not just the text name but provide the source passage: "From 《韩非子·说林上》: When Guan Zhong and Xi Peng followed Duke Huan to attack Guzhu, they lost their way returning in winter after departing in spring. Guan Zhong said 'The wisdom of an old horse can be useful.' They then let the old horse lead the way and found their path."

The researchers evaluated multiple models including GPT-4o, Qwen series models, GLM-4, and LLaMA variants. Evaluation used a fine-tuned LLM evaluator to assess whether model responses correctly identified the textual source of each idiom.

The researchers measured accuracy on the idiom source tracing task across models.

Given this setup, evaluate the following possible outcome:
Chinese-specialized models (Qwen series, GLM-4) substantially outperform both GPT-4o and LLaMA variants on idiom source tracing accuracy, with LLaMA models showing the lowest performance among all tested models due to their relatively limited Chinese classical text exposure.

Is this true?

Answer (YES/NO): NO